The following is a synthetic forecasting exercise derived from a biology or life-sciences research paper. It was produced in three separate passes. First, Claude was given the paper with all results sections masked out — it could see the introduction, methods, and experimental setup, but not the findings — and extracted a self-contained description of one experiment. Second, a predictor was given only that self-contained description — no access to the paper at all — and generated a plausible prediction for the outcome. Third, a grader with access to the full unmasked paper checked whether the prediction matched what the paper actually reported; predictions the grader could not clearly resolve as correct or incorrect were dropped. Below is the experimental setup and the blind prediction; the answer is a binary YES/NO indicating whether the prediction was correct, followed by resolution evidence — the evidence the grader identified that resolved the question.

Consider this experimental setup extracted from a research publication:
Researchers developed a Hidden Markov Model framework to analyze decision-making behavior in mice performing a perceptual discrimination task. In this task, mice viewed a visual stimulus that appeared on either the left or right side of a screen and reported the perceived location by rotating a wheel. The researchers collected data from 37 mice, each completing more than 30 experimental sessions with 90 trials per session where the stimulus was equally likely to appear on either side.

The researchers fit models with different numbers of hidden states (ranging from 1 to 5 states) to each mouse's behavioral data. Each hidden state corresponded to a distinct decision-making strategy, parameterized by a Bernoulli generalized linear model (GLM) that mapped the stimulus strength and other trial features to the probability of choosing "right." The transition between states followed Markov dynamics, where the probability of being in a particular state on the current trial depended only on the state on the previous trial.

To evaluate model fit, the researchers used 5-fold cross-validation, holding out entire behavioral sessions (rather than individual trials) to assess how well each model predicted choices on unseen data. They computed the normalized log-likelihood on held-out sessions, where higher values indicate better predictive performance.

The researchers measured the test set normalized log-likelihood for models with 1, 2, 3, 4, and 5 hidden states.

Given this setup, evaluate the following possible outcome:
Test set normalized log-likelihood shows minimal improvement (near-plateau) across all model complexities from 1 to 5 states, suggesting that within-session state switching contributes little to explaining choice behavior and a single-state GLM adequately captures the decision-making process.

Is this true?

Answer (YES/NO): NO